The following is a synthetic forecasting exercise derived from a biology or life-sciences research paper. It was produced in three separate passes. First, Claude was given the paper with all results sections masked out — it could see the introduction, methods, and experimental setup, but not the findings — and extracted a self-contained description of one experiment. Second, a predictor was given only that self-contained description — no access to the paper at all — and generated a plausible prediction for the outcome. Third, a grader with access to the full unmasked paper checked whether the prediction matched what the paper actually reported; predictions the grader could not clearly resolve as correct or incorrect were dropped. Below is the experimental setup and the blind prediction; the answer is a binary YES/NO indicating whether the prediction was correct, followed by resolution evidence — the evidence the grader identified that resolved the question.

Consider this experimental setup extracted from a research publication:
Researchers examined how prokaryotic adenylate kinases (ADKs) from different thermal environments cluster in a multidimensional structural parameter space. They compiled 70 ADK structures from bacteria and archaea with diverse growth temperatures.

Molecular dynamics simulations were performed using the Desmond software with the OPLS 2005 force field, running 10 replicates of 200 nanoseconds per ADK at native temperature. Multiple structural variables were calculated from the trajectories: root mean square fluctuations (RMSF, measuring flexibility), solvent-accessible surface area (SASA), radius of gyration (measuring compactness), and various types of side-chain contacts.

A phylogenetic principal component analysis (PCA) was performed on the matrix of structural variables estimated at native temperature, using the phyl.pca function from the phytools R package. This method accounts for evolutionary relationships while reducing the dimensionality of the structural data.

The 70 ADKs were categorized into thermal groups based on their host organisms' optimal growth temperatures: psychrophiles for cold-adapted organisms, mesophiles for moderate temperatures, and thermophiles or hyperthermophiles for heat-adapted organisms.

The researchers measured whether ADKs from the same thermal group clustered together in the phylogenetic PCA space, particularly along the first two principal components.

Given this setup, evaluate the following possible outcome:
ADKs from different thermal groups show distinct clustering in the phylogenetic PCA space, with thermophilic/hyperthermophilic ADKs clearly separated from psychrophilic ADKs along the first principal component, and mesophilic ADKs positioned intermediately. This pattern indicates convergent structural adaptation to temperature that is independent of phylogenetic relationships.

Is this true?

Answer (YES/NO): NO